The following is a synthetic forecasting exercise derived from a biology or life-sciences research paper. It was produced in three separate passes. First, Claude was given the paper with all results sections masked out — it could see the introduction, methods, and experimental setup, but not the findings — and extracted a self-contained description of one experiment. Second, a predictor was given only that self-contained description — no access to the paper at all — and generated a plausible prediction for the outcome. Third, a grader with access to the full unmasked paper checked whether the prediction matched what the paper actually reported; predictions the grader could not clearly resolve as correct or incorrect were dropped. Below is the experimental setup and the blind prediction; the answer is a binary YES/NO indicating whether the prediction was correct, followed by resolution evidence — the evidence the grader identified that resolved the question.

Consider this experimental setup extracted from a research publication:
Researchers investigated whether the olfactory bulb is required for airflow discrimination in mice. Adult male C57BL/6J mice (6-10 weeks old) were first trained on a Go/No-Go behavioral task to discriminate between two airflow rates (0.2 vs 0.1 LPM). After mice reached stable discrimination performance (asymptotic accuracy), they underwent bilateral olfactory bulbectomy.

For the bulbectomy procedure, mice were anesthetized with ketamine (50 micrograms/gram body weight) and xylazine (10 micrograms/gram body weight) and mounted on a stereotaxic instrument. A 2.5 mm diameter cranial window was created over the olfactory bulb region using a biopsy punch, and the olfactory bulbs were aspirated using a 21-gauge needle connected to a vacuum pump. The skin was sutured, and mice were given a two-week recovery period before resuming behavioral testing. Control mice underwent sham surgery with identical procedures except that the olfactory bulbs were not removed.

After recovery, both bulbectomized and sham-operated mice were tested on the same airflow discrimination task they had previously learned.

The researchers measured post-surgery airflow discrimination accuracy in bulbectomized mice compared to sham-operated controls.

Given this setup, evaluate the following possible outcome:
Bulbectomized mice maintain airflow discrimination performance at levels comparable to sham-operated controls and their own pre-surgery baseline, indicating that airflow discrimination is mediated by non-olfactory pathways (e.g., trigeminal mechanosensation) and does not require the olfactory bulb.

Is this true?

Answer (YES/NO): NO